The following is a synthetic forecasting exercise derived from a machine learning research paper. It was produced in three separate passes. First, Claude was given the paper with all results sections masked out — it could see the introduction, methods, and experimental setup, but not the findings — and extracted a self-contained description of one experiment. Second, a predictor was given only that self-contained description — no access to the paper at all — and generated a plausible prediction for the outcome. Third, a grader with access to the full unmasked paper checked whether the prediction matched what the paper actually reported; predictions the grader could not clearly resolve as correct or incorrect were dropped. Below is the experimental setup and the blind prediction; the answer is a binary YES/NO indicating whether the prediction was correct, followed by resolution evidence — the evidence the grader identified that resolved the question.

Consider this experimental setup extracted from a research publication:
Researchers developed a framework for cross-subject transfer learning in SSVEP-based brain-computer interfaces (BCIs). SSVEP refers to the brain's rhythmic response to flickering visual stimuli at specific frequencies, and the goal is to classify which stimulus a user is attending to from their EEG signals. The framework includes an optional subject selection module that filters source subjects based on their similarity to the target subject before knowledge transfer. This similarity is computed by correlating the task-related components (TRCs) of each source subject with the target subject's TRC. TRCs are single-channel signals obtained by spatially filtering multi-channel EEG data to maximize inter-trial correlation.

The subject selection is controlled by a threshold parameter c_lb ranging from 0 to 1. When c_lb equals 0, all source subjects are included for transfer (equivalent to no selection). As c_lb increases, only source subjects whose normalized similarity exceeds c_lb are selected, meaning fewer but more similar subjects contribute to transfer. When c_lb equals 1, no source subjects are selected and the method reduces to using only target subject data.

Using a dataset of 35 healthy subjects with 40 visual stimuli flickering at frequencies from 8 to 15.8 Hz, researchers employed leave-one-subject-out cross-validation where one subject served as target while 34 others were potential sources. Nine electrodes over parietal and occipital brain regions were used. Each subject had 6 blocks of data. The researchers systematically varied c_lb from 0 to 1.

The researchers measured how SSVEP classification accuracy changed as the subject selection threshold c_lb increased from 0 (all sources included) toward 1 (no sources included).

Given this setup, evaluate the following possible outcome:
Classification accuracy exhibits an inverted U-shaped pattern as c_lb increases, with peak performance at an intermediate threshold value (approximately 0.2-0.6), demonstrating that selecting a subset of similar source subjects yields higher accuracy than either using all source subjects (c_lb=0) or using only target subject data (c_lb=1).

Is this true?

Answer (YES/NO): NO